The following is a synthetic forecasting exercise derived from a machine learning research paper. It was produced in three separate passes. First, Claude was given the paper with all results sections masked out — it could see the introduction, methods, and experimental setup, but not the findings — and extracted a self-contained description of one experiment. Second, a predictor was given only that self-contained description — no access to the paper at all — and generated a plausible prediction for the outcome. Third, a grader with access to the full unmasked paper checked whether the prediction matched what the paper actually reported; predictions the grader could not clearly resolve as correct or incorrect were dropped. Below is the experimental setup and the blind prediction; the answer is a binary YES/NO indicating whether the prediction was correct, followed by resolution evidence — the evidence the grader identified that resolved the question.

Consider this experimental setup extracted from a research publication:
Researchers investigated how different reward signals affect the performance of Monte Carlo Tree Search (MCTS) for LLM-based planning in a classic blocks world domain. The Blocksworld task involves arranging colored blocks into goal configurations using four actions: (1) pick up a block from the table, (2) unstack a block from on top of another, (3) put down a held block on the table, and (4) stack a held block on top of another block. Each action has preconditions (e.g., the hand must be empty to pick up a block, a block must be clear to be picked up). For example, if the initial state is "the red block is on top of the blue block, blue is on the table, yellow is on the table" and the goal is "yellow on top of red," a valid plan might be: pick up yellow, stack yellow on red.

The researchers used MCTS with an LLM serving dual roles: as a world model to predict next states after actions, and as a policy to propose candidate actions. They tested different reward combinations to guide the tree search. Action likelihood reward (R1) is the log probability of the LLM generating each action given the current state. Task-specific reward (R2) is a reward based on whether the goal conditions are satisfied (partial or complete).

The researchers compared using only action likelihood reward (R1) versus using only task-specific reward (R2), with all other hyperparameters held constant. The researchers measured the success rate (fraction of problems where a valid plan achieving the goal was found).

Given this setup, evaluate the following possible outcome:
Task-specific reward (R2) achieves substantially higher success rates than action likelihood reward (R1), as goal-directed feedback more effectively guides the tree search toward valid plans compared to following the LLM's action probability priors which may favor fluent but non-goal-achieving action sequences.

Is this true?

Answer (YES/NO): NO